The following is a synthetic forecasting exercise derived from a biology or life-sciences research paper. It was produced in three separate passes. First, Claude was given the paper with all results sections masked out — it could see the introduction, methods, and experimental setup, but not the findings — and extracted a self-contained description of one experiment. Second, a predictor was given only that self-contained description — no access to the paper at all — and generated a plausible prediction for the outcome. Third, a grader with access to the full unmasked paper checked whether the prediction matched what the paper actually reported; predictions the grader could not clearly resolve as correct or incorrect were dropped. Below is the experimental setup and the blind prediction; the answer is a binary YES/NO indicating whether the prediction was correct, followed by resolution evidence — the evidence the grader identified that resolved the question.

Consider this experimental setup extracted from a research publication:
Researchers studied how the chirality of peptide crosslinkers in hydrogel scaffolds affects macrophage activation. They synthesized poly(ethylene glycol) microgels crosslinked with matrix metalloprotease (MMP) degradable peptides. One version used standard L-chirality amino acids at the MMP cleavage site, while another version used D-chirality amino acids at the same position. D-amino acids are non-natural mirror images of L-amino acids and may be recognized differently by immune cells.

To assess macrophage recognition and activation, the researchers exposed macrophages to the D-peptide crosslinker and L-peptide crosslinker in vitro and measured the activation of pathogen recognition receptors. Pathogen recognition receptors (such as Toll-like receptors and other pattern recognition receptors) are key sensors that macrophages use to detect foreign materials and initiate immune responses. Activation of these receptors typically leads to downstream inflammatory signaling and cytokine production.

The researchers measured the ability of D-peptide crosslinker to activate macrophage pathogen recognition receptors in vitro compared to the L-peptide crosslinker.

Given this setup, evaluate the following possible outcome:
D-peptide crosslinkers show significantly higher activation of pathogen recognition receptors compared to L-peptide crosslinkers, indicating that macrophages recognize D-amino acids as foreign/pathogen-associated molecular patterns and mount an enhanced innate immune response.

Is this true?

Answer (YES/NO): NO